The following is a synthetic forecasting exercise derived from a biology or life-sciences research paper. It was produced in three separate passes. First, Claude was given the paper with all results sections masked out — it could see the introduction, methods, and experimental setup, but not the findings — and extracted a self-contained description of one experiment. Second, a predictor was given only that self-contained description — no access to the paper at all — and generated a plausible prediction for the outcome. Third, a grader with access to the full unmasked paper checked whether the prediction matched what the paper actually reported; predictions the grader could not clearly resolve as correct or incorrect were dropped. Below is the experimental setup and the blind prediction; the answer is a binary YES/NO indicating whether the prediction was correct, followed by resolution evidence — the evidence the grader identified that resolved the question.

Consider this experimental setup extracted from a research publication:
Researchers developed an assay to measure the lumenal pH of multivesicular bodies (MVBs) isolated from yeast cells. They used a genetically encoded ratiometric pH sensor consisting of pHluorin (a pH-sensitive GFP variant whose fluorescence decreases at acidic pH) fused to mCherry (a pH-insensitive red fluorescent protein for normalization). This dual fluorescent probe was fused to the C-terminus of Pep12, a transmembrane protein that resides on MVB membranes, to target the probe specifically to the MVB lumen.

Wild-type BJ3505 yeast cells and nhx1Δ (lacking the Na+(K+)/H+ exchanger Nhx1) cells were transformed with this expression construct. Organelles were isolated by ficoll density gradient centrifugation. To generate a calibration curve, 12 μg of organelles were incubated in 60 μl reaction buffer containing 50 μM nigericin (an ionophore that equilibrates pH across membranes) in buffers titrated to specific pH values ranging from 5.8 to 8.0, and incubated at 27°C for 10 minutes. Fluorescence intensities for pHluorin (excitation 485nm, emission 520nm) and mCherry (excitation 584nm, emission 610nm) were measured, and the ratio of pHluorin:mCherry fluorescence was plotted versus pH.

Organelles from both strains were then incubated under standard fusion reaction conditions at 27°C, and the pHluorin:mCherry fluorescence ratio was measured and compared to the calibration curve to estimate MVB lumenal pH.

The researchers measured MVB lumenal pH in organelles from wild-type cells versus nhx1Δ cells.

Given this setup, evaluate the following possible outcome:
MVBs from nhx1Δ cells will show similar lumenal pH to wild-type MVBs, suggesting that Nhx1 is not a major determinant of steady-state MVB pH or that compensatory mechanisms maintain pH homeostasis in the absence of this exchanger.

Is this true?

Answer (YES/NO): NO